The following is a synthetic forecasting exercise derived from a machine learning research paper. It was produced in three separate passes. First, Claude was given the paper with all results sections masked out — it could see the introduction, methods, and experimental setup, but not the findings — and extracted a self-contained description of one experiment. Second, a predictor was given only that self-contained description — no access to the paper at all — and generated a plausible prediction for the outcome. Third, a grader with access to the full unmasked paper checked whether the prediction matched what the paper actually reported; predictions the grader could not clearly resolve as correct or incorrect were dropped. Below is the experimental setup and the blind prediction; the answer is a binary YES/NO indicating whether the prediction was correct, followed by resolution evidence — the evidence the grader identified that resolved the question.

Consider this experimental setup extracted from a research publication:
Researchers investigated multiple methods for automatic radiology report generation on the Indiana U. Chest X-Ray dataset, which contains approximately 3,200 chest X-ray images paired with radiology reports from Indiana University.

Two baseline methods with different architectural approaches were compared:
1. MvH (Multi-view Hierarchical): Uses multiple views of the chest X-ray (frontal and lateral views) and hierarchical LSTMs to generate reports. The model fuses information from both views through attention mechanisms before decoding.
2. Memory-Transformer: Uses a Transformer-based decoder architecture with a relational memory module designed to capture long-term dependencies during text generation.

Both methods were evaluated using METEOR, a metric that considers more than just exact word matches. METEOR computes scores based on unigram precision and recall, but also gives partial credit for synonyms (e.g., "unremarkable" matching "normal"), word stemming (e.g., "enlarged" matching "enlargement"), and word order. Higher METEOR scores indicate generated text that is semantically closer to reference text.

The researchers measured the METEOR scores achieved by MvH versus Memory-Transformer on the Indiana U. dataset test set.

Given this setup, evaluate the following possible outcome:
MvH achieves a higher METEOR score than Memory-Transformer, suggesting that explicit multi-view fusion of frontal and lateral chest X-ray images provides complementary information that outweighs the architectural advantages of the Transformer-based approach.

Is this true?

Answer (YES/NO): YES